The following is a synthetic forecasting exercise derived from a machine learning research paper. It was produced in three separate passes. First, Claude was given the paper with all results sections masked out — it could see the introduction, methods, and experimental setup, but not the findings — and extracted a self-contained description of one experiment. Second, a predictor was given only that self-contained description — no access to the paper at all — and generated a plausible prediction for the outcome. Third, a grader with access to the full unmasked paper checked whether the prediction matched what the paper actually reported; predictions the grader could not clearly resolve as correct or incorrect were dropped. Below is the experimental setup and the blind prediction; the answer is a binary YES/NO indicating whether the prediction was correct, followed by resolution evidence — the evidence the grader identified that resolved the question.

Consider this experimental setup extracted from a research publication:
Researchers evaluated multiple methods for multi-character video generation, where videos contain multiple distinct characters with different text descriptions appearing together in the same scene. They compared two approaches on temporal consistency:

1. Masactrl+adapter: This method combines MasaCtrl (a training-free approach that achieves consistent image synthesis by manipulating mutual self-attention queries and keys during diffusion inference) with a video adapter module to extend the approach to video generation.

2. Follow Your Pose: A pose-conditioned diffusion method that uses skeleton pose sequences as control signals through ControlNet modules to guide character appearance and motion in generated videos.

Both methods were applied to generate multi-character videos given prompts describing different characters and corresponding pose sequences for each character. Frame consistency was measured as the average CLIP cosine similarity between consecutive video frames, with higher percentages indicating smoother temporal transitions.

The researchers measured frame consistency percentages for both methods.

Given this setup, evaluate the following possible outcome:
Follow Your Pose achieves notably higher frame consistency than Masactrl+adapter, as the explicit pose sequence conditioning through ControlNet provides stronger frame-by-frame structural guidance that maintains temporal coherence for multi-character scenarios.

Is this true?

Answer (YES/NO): YES